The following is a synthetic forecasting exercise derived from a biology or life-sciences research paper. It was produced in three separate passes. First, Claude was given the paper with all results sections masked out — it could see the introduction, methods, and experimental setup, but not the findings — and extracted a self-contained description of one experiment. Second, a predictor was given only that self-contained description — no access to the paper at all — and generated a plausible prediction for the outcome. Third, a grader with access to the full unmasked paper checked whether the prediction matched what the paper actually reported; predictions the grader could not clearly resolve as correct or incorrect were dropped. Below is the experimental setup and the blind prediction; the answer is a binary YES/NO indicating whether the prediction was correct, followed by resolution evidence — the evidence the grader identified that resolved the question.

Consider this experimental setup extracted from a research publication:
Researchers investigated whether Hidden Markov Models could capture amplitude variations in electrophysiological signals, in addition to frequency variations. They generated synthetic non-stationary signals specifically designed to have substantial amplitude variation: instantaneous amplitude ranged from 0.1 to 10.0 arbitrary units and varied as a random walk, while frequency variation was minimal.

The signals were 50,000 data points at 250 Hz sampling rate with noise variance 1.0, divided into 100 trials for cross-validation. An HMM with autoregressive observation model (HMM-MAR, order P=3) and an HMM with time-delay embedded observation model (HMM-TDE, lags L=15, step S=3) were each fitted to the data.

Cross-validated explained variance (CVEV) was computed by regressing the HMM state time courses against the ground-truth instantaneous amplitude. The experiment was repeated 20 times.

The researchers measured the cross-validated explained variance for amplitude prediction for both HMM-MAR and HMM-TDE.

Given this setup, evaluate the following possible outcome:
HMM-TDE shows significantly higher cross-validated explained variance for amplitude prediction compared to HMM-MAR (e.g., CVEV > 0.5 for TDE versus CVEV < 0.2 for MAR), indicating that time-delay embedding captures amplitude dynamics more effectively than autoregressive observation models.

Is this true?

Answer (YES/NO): NO